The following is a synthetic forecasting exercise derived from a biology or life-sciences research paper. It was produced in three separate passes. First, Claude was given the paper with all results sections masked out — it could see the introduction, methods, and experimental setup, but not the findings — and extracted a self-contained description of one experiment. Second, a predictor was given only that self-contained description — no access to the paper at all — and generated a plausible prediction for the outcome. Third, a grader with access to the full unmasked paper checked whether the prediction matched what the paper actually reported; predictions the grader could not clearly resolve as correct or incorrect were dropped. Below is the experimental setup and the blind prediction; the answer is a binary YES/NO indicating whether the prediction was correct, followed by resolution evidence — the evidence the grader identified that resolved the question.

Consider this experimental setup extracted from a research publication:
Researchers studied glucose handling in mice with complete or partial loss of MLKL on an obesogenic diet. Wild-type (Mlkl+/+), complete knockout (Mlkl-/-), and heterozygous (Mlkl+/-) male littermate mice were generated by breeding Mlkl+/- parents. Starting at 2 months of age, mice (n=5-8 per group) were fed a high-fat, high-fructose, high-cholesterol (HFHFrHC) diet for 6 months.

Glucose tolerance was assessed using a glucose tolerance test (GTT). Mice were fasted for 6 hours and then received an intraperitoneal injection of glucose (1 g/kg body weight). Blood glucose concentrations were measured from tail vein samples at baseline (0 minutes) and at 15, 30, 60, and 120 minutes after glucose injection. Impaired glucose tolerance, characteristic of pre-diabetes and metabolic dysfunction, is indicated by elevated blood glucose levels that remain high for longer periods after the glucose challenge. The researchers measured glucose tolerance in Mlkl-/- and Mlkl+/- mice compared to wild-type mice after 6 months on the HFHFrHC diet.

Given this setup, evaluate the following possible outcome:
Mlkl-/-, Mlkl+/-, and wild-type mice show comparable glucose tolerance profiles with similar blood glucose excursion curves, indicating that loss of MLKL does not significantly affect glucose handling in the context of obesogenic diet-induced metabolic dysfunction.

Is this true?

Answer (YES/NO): YES